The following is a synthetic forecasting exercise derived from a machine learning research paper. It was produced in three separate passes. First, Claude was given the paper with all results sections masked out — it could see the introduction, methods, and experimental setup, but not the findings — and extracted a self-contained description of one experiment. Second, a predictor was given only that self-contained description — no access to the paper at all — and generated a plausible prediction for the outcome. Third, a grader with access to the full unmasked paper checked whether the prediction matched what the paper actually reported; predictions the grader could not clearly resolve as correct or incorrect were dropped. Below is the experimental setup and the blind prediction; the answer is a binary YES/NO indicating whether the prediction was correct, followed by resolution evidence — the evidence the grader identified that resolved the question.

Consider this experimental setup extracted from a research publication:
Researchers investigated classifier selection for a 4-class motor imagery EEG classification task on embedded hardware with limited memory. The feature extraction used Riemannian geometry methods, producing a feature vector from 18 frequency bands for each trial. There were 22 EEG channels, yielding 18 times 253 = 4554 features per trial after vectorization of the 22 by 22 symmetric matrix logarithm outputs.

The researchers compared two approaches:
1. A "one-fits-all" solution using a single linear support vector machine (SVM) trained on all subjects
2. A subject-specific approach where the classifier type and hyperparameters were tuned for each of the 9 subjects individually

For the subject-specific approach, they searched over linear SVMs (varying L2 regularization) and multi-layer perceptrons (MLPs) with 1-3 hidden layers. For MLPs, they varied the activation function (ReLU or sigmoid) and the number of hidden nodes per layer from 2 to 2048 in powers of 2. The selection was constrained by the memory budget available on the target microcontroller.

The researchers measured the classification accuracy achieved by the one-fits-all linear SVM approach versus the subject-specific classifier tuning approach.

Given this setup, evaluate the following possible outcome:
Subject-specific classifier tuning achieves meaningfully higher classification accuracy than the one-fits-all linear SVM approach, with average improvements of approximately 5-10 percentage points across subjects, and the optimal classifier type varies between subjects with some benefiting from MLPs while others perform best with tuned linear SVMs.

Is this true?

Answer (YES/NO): NO